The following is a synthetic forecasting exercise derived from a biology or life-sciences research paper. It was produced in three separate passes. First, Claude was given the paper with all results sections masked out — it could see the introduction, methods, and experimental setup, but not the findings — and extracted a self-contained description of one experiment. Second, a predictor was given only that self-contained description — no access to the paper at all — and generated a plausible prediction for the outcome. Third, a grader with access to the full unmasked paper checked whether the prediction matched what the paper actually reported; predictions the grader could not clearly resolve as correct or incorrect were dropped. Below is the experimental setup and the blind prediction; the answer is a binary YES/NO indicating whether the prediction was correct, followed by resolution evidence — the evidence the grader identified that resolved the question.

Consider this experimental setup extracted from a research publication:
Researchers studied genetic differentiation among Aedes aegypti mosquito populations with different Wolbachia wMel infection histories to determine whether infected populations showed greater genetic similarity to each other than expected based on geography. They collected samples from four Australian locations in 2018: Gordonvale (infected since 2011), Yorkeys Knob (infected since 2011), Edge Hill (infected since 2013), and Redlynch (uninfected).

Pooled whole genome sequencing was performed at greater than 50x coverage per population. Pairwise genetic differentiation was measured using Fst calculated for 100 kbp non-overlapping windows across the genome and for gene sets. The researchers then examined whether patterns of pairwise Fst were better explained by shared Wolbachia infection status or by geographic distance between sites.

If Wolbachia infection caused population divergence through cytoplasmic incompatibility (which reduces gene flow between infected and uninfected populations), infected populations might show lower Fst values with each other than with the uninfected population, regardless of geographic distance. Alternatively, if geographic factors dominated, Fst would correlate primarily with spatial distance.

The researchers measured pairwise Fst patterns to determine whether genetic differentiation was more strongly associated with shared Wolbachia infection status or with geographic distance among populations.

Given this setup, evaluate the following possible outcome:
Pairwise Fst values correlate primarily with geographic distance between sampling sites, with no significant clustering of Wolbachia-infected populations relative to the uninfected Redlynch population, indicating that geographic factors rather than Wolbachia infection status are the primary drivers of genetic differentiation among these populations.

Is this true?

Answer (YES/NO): YES